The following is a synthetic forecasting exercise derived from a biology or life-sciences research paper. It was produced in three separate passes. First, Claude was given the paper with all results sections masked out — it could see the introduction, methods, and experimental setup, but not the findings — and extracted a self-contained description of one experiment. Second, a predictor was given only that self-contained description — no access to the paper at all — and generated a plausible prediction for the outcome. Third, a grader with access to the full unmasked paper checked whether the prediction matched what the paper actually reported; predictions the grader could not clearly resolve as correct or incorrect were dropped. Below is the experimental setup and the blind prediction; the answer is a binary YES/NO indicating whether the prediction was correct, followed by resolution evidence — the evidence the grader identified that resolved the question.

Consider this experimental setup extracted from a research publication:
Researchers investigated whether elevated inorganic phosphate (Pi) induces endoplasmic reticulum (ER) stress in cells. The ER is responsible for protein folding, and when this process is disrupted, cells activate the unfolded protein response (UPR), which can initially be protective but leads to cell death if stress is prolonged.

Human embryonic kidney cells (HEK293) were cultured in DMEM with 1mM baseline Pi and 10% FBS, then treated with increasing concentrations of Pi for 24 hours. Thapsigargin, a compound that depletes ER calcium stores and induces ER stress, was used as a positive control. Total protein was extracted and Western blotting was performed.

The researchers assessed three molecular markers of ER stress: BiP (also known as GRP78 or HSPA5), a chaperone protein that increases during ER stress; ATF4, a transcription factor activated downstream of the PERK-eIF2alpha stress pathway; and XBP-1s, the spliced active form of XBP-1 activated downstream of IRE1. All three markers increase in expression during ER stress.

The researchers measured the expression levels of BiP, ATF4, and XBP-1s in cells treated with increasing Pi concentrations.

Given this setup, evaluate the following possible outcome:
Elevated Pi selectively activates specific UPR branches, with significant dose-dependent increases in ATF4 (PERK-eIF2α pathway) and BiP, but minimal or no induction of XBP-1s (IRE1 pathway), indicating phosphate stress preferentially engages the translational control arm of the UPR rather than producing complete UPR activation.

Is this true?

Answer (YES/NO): NO